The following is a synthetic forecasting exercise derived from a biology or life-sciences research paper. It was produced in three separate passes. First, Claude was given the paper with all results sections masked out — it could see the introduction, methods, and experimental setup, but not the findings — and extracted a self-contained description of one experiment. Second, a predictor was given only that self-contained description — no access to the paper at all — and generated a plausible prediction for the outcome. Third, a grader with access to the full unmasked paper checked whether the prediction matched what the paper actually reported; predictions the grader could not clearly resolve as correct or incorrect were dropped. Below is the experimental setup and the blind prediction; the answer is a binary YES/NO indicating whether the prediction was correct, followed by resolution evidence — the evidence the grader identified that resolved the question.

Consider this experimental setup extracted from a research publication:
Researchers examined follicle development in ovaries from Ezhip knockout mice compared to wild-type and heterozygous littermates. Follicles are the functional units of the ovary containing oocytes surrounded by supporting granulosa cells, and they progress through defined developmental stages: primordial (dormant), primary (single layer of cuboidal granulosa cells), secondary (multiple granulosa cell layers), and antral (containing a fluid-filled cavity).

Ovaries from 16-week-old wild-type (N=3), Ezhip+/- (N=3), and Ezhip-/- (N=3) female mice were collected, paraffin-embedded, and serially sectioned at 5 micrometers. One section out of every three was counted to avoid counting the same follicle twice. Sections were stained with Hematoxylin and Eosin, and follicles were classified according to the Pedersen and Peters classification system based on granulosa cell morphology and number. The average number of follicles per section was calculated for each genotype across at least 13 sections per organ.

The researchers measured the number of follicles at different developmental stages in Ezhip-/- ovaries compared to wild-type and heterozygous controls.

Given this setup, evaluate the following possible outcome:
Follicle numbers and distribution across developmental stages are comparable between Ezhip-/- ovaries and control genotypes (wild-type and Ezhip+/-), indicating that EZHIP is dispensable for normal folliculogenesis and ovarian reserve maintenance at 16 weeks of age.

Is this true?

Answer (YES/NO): NO